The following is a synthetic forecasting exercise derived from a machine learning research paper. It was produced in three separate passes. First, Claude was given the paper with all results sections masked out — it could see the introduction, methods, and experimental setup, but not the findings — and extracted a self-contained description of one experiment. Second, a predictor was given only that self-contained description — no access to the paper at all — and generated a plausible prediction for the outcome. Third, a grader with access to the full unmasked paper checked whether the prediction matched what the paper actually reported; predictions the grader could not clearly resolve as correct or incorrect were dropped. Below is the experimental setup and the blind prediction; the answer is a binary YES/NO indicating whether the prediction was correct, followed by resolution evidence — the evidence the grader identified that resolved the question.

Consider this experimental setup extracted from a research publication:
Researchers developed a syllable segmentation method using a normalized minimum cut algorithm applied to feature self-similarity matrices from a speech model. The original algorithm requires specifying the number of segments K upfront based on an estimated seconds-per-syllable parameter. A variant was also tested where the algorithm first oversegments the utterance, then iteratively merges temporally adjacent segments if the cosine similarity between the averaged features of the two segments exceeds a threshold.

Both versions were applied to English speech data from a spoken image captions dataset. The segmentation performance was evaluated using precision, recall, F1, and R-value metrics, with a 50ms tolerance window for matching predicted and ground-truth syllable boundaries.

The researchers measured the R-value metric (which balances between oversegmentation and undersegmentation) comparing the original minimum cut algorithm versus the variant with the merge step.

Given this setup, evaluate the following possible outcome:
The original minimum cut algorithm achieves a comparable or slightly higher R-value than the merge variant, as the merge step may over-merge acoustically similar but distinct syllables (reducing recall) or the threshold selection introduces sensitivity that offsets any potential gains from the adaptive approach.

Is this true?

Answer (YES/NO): NO